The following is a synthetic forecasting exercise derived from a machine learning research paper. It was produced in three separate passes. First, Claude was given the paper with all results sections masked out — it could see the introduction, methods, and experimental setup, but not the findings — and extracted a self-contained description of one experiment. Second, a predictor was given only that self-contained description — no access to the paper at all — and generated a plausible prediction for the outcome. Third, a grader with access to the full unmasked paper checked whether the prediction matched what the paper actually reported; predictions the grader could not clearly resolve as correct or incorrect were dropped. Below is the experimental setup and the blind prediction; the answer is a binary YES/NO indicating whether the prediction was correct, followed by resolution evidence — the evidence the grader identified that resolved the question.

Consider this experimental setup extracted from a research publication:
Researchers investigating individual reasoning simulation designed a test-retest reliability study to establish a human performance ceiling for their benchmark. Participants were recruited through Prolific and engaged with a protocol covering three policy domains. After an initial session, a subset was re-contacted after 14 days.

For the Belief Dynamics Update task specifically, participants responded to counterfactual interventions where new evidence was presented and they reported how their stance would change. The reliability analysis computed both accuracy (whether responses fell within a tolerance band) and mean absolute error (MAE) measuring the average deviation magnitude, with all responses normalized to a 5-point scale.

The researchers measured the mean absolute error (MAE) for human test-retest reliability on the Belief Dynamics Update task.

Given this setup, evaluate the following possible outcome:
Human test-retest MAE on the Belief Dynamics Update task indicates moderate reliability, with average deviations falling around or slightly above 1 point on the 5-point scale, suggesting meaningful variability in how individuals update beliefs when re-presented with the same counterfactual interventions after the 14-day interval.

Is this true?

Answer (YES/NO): NO